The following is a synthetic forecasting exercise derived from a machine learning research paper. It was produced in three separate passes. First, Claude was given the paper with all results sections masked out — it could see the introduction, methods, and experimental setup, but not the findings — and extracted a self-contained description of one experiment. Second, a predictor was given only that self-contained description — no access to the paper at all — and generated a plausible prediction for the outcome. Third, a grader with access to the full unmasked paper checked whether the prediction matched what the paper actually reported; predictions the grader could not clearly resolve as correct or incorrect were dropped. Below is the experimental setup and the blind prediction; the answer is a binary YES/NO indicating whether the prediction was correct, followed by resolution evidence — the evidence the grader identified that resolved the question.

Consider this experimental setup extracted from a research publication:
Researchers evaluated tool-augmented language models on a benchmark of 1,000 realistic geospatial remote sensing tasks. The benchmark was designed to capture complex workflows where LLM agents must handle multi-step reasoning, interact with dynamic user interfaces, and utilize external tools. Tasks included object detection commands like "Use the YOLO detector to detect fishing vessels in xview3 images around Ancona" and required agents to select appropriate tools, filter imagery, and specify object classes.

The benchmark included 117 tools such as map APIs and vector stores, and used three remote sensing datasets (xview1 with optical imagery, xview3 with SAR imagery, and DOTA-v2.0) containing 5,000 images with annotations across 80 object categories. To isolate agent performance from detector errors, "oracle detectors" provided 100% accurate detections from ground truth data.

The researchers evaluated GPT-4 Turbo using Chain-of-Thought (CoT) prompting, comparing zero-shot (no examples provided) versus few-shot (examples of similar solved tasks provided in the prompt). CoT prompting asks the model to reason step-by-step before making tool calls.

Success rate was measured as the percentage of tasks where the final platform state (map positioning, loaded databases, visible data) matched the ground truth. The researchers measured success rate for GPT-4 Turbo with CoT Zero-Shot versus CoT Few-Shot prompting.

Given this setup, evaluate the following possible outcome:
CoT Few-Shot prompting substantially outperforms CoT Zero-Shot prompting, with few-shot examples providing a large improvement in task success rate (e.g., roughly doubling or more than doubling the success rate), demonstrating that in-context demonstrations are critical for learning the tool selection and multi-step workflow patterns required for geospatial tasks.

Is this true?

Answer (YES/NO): NO